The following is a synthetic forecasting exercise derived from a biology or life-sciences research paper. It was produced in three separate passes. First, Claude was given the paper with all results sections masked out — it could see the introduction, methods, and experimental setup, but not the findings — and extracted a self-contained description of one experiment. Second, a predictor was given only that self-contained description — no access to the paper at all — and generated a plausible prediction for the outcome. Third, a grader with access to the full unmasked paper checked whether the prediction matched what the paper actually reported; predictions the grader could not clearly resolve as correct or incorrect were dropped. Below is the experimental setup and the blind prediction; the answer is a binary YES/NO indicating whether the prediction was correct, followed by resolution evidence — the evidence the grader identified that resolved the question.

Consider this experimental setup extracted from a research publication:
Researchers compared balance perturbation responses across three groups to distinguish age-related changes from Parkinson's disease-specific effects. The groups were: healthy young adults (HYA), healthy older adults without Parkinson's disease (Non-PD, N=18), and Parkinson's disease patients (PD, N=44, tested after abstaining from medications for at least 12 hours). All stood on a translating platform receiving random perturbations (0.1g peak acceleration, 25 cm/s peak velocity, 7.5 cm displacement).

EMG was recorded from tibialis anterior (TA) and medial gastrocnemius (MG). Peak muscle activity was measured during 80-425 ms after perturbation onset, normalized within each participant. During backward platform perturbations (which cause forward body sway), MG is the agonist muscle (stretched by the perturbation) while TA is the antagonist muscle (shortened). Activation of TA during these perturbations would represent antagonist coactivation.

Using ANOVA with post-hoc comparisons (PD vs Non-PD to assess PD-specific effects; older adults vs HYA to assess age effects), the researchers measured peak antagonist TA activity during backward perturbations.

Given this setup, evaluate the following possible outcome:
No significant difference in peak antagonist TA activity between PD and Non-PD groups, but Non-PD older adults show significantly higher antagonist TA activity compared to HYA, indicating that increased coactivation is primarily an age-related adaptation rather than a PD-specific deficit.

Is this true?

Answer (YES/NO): NO